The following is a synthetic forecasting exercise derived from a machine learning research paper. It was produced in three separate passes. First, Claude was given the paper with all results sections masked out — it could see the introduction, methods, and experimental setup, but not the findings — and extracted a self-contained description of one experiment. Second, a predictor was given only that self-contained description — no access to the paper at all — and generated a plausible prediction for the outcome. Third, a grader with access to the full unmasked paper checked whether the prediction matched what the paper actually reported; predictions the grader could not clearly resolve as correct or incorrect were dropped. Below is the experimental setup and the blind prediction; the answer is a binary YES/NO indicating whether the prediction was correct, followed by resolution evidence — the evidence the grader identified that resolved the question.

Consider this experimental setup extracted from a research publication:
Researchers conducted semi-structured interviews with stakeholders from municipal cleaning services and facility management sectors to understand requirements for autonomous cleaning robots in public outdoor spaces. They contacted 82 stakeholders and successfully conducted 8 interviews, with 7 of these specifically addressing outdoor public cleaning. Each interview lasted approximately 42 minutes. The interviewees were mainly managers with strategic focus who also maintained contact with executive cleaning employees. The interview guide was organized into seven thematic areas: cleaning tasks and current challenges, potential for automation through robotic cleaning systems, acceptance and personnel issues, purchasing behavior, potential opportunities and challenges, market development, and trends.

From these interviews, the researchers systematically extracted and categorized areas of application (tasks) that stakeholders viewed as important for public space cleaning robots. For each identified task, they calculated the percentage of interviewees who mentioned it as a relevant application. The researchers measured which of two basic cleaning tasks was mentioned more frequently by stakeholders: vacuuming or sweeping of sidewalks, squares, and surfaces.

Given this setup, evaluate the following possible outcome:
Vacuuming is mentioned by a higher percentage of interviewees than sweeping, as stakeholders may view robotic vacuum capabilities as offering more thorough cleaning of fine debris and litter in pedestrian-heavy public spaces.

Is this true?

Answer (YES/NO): YES